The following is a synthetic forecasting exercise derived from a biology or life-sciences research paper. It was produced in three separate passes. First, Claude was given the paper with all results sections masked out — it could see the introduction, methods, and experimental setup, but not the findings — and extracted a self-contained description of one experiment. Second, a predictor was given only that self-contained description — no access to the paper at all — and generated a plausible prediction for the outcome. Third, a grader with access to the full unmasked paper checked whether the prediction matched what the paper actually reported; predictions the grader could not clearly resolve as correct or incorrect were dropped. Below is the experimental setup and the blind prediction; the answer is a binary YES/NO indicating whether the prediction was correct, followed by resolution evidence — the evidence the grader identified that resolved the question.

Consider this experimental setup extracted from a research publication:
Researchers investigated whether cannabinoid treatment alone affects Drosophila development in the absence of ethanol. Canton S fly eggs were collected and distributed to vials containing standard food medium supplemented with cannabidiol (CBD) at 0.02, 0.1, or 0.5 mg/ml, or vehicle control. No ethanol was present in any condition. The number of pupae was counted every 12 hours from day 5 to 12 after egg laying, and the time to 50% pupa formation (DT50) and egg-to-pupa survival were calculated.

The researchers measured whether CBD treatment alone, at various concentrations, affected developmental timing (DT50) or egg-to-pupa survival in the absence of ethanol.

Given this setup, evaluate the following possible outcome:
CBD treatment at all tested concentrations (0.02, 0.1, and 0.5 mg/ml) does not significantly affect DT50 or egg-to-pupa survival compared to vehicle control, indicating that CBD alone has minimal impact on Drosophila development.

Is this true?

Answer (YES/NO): NO